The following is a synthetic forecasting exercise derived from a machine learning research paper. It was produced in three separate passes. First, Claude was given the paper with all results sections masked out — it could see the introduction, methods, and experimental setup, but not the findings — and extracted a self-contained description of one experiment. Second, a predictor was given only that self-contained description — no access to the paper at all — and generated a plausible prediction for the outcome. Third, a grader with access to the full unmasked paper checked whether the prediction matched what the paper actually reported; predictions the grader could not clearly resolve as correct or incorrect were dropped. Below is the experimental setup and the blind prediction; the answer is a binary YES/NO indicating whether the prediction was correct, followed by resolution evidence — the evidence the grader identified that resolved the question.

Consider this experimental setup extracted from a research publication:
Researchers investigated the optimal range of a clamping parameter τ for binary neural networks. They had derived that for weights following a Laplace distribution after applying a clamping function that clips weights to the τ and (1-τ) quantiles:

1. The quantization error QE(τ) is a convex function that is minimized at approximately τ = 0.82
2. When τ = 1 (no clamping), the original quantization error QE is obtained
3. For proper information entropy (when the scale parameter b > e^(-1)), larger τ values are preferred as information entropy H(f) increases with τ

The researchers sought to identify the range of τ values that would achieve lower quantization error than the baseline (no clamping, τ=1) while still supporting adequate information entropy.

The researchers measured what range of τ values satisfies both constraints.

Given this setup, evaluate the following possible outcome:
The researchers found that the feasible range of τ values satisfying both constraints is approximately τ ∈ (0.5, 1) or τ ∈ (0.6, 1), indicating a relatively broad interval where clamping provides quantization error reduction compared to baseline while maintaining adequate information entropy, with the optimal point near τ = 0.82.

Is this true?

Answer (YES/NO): NO